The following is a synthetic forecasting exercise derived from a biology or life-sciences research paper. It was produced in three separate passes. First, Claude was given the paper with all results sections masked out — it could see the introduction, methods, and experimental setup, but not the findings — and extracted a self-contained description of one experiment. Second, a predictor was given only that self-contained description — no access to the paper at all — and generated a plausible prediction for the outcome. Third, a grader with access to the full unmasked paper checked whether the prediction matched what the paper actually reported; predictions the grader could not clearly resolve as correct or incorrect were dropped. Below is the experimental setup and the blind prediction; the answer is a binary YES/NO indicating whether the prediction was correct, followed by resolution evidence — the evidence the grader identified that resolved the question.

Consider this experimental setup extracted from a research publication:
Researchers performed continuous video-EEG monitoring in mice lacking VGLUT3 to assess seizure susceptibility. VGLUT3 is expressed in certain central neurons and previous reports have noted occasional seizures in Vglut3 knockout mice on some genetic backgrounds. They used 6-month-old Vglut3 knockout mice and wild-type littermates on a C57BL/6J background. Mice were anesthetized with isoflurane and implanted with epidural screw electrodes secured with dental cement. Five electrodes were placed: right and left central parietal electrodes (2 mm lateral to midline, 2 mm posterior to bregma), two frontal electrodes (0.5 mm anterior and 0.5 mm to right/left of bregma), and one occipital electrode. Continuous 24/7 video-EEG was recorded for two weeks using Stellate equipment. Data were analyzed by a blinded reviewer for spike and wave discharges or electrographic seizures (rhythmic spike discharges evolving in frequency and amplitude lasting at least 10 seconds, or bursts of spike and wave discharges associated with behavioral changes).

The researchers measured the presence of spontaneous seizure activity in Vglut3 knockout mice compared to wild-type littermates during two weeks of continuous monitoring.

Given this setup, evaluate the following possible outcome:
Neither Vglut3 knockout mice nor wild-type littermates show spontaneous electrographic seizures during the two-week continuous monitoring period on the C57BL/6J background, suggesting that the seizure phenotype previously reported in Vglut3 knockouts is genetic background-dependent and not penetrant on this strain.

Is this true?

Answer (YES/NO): YES